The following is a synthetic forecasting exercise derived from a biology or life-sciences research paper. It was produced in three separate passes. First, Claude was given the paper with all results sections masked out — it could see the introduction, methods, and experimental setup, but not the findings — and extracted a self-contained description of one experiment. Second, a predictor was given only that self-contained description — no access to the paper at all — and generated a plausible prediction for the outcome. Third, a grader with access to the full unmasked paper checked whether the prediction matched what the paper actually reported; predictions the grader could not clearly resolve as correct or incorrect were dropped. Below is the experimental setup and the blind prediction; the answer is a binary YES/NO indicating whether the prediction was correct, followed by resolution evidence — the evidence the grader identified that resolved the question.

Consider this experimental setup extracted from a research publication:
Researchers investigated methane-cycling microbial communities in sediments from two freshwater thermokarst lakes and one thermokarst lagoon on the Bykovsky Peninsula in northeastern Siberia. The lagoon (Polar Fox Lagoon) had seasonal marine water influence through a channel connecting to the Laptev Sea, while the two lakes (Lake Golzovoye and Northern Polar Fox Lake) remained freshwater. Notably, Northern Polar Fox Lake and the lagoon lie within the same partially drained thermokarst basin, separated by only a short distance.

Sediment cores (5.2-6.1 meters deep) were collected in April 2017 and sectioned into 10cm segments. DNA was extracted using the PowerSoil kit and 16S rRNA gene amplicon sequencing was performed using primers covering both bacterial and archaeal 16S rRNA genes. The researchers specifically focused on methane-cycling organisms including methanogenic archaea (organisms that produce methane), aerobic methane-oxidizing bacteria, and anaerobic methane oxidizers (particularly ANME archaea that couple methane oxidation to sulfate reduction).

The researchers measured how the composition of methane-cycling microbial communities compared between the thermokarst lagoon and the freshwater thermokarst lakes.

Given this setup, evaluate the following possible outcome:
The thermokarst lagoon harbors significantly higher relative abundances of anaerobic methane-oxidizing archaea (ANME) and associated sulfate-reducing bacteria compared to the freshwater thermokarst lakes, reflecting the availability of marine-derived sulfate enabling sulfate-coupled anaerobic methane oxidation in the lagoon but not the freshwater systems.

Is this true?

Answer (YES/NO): YES